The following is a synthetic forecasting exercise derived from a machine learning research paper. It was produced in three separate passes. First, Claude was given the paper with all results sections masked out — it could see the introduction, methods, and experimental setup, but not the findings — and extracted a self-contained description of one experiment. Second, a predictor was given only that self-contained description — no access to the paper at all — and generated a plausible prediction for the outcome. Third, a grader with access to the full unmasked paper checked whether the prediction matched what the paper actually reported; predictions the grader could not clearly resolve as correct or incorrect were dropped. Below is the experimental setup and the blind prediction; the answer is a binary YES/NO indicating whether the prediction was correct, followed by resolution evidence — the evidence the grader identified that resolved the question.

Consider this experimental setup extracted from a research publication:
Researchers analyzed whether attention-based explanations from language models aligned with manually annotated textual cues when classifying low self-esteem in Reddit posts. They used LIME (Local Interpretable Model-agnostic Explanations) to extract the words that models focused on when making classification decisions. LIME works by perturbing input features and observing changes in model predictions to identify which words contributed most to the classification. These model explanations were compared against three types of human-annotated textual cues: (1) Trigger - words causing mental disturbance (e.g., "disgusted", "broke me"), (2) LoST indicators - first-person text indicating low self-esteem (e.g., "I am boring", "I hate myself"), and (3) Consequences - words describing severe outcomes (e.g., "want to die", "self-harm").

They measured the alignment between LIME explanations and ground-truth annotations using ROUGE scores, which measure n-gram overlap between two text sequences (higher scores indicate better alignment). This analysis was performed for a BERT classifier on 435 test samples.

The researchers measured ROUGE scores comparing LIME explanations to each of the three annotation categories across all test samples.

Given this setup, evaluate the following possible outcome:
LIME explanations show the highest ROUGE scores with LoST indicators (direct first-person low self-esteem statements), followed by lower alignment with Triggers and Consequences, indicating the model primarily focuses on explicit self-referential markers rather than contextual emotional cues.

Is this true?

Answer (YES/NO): YES